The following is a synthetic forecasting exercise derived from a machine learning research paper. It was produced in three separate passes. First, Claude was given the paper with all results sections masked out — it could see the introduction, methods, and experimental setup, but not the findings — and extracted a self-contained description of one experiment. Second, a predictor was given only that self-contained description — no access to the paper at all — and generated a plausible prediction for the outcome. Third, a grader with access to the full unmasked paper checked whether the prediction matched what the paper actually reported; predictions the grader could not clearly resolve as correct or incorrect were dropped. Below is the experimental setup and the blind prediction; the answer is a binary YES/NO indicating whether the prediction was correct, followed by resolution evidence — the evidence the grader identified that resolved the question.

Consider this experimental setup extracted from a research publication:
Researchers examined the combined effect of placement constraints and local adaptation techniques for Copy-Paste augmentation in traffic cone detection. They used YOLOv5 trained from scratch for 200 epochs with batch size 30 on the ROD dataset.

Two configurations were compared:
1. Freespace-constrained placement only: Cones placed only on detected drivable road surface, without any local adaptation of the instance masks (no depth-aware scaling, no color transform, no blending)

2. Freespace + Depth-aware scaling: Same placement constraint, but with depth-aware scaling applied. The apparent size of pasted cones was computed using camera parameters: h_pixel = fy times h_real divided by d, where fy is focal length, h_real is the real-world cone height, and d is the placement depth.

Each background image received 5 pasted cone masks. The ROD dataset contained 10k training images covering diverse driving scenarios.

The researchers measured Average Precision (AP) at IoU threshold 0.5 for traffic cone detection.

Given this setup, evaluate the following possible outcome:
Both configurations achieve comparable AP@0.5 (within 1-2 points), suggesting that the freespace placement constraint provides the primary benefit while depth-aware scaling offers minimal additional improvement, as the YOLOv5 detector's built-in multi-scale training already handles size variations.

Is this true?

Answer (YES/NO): NO